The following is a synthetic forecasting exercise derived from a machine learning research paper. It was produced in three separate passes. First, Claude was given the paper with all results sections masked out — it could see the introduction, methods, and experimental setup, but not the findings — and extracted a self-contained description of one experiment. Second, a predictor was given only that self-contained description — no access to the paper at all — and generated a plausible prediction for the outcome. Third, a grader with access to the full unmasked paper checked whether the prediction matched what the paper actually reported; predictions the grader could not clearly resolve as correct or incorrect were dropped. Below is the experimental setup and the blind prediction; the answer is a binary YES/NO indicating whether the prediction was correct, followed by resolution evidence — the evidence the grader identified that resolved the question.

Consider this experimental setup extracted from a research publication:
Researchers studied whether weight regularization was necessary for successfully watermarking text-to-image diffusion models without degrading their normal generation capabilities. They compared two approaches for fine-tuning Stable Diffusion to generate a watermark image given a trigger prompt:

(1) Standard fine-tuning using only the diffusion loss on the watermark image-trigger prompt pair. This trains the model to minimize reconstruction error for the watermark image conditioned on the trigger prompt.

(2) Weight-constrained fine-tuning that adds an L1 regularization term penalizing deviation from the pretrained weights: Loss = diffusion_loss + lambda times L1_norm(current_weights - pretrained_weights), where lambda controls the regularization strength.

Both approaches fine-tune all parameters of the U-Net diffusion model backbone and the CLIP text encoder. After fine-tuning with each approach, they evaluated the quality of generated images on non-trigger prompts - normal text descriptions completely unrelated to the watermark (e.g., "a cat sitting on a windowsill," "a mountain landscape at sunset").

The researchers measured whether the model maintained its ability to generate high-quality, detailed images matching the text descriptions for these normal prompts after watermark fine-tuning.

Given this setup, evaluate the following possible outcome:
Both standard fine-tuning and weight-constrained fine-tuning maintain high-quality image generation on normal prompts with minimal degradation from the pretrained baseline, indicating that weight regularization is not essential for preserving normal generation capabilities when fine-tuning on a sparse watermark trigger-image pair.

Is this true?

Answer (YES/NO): NO